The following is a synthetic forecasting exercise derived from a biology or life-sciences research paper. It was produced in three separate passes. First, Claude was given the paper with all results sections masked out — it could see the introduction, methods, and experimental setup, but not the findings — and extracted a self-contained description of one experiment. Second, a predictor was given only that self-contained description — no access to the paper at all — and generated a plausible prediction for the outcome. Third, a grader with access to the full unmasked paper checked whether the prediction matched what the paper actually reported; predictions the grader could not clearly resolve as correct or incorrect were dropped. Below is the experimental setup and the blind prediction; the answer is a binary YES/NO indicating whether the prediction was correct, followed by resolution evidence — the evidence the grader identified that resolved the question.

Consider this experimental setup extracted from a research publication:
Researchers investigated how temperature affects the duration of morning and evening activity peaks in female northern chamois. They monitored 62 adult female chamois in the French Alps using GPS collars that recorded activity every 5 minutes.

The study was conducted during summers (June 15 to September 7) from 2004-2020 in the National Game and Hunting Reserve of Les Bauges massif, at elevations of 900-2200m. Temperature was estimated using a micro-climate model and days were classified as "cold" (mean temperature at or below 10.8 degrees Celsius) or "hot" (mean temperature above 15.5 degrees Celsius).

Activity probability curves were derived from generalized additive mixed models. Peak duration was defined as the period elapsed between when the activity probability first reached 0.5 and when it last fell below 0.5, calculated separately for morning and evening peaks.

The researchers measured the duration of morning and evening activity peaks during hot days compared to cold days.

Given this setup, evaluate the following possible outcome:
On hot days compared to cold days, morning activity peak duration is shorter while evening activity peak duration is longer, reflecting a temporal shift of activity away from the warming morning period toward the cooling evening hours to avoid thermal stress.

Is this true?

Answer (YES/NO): NO